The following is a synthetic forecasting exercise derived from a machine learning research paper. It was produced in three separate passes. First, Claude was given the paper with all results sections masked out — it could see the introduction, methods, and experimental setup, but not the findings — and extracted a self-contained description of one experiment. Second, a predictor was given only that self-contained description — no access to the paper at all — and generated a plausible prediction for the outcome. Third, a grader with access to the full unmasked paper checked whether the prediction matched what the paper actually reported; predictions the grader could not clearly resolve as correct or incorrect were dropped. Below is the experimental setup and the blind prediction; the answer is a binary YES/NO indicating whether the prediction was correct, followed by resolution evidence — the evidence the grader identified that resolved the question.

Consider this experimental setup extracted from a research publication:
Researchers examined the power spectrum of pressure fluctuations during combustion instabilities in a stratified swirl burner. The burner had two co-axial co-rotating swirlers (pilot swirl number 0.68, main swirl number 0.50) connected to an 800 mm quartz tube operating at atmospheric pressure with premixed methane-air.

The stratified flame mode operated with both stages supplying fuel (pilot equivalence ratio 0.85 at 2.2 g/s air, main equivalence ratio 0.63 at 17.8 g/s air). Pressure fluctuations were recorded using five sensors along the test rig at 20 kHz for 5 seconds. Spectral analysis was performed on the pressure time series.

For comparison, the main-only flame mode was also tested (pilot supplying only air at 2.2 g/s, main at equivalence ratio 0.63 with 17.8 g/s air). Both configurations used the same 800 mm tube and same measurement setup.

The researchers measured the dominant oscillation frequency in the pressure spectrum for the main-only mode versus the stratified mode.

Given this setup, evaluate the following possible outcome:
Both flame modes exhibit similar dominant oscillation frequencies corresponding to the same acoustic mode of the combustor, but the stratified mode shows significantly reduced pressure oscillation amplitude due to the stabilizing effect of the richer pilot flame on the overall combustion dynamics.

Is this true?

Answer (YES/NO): NO